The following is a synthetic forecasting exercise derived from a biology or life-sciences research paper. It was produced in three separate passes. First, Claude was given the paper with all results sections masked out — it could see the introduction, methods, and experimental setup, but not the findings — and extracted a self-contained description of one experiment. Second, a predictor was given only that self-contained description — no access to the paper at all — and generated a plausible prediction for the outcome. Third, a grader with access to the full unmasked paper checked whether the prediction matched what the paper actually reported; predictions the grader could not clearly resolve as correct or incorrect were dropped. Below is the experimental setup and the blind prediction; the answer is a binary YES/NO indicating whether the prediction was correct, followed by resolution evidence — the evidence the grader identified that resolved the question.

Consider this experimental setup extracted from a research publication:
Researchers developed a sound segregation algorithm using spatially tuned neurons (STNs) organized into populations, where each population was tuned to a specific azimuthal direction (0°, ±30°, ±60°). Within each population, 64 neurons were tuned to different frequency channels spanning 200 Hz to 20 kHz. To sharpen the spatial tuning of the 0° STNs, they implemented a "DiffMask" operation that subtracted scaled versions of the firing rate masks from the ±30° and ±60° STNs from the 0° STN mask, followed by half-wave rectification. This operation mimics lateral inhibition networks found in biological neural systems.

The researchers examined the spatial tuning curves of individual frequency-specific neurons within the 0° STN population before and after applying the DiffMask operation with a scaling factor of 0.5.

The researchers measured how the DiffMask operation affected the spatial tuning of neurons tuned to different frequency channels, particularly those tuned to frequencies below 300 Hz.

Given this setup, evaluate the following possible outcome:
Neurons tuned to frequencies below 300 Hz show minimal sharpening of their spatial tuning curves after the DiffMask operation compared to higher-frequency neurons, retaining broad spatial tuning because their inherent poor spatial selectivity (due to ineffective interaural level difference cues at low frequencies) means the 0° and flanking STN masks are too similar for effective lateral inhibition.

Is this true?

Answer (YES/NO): NO